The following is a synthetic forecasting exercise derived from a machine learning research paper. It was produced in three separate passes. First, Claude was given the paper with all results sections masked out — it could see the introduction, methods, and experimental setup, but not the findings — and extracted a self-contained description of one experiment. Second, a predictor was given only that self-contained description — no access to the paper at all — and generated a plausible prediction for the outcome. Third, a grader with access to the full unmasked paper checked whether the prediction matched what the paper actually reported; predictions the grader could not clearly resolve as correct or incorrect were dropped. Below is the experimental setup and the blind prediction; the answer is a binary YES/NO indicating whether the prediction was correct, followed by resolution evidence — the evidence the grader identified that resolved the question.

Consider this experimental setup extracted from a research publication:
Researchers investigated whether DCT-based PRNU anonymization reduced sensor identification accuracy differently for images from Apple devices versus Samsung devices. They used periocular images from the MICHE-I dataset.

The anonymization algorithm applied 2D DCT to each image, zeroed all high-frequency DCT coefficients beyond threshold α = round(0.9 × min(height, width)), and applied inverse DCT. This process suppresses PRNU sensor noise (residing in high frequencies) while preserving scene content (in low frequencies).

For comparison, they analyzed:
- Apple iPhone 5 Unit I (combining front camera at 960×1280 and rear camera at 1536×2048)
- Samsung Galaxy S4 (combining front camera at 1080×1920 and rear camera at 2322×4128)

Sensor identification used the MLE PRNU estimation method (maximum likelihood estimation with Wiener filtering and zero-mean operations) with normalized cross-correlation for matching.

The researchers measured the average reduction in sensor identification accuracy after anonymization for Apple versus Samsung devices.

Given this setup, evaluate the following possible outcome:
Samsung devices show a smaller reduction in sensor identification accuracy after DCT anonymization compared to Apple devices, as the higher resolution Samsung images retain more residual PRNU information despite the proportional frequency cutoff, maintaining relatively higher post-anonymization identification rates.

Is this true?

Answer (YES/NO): NO